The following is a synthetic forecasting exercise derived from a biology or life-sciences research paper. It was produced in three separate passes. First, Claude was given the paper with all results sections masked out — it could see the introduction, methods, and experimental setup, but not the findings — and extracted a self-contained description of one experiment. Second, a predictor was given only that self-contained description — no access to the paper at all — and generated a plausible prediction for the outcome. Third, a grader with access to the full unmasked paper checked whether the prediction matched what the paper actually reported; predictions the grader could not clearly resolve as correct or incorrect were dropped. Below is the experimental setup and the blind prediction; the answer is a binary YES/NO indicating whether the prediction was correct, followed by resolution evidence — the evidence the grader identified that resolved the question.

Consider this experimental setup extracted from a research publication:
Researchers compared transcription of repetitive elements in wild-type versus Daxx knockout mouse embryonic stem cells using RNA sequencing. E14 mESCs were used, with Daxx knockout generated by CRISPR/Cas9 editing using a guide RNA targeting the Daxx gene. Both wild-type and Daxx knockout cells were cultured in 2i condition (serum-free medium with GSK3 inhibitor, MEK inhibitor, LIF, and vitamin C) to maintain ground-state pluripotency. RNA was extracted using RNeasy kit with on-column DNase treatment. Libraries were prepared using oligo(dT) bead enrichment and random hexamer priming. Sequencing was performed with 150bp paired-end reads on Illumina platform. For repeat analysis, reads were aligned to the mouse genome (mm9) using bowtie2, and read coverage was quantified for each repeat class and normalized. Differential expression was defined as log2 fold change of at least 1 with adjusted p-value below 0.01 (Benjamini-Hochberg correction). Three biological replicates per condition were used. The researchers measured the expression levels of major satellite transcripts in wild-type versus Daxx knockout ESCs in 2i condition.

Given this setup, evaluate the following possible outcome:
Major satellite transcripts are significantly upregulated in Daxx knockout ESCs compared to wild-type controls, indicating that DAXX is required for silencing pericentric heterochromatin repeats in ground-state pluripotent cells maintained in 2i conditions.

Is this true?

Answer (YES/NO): YES